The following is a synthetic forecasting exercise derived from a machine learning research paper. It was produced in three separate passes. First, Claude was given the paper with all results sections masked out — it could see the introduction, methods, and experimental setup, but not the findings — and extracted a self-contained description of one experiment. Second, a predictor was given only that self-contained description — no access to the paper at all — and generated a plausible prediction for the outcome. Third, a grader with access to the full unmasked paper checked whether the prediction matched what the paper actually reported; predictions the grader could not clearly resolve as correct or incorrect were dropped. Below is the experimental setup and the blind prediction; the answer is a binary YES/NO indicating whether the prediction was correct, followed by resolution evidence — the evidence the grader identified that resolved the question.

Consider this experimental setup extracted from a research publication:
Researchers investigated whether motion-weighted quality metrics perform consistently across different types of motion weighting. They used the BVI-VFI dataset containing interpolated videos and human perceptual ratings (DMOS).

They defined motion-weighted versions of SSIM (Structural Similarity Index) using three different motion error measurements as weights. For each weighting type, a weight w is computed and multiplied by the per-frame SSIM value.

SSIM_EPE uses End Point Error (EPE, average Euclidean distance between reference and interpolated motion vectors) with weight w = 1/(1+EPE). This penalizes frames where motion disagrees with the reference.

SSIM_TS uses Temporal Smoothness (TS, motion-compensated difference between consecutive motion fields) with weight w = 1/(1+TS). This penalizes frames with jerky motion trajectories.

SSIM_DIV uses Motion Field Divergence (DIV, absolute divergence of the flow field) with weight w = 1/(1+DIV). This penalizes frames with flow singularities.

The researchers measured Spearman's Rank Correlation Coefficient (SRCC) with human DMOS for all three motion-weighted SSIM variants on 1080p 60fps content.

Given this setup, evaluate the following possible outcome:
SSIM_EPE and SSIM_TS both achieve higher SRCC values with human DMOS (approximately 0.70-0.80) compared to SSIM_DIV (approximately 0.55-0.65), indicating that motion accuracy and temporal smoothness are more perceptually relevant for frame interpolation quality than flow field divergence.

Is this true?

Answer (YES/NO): NO